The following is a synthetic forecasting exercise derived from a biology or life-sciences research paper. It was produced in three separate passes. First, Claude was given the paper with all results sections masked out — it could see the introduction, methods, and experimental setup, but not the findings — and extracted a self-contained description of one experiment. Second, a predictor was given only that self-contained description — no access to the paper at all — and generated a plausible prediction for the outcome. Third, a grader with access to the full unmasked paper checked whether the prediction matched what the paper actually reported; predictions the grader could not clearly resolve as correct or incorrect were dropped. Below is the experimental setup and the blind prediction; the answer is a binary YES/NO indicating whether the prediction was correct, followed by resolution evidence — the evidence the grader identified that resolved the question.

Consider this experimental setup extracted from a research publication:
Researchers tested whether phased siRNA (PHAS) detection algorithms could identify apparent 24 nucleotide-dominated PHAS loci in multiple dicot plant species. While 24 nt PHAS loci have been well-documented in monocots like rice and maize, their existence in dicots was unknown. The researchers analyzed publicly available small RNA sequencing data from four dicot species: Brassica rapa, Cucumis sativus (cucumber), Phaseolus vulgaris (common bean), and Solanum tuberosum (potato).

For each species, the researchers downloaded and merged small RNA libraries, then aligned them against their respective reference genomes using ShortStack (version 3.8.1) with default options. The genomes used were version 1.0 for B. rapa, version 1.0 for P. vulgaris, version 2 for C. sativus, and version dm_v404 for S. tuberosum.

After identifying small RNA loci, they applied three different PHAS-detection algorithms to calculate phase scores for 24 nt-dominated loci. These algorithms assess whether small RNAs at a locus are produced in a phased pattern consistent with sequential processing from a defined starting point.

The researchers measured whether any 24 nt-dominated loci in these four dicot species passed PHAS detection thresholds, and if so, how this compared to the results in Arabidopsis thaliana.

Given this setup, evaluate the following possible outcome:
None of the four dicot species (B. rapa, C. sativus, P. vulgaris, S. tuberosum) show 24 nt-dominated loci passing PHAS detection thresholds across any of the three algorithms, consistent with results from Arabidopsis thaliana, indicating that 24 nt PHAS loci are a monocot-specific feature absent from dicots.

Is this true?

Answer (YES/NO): NO